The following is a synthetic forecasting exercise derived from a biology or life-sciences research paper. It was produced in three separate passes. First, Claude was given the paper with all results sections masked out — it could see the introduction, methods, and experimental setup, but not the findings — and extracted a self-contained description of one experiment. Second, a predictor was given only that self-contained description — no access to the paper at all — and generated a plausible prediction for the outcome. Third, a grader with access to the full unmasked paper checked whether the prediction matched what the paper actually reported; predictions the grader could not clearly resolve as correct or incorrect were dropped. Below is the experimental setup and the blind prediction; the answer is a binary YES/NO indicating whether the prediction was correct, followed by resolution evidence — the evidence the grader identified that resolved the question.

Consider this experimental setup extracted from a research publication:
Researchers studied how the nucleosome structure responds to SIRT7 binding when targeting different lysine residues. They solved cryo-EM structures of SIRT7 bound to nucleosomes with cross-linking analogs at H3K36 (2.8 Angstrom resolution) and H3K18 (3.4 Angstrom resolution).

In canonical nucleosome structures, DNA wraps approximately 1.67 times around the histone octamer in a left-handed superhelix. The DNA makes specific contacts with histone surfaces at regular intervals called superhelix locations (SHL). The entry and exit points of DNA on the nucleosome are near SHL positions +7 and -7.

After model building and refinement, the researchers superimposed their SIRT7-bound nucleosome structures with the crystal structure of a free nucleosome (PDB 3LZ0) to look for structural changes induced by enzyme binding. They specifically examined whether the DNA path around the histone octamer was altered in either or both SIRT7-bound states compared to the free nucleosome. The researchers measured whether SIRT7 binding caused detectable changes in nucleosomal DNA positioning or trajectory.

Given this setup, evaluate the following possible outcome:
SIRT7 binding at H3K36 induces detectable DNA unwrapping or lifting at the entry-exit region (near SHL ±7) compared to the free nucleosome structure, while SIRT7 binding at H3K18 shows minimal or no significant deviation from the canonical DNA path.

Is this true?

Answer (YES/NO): NO